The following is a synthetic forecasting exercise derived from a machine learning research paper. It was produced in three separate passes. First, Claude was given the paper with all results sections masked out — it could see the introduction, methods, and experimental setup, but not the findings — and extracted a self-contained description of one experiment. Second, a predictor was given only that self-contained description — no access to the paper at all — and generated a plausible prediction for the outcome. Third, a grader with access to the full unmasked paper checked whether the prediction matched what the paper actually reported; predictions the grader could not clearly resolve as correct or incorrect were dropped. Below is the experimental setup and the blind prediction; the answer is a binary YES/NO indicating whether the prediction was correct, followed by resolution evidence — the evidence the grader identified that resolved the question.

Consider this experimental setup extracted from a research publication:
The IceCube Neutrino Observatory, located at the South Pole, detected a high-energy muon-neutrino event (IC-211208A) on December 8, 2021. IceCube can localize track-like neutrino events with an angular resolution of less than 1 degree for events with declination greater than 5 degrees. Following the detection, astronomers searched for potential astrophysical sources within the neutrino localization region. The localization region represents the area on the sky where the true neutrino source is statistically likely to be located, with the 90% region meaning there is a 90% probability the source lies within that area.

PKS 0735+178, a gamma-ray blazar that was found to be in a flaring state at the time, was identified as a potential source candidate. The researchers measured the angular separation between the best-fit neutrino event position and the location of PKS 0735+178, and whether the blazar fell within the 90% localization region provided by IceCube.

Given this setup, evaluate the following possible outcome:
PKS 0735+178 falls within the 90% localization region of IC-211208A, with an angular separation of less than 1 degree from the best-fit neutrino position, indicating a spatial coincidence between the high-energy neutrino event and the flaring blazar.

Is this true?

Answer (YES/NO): NO